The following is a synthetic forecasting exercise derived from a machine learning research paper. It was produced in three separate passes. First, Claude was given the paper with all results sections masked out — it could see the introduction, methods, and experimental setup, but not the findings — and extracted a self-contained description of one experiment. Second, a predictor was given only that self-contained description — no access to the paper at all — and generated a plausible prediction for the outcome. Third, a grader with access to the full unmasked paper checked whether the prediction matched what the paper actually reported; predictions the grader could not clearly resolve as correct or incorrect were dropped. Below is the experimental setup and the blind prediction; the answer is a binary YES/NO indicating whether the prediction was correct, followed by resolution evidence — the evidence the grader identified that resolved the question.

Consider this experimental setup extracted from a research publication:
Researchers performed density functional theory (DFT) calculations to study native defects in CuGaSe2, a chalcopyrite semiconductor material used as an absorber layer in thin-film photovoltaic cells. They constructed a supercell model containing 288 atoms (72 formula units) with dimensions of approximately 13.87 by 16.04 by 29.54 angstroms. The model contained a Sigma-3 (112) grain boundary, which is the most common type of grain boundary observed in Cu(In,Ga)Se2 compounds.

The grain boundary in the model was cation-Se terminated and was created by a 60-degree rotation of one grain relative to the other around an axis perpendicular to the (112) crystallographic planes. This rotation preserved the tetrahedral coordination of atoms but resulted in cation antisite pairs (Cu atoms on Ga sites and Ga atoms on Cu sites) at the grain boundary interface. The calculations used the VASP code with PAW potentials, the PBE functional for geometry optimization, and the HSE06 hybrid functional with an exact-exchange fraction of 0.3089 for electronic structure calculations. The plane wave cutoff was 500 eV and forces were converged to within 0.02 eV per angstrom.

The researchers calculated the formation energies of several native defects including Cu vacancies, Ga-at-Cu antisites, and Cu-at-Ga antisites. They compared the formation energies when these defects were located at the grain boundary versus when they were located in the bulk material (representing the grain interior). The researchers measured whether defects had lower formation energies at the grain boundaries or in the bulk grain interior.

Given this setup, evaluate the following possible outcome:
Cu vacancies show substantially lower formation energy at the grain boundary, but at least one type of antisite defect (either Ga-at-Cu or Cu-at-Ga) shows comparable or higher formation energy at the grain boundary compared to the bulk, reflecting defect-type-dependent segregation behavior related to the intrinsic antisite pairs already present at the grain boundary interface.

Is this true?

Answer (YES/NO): NO